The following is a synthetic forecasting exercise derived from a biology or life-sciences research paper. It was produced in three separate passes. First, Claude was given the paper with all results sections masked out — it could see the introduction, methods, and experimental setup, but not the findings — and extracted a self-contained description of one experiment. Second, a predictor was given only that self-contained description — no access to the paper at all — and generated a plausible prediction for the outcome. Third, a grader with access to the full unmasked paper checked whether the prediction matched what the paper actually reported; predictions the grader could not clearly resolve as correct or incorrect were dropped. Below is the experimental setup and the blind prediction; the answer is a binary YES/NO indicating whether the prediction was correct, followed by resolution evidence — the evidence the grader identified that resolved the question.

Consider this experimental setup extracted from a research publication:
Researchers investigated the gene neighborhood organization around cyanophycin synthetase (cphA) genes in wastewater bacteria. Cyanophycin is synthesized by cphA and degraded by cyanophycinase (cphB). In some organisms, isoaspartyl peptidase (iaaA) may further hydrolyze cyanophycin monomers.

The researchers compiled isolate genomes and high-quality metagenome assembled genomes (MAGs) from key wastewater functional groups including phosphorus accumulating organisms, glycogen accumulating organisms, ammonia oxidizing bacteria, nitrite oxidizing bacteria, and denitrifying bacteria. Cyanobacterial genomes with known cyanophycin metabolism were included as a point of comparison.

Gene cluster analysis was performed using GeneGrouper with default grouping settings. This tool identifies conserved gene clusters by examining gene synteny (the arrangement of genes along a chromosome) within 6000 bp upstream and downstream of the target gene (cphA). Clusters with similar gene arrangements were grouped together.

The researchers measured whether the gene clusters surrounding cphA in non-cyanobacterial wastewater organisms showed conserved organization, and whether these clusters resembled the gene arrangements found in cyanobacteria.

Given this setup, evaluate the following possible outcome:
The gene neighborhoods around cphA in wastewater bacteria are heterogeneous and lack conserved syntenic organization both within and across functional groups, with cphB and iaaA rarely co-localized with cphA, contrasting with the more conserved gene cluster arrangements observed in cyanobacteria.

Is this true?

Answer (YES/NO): NO